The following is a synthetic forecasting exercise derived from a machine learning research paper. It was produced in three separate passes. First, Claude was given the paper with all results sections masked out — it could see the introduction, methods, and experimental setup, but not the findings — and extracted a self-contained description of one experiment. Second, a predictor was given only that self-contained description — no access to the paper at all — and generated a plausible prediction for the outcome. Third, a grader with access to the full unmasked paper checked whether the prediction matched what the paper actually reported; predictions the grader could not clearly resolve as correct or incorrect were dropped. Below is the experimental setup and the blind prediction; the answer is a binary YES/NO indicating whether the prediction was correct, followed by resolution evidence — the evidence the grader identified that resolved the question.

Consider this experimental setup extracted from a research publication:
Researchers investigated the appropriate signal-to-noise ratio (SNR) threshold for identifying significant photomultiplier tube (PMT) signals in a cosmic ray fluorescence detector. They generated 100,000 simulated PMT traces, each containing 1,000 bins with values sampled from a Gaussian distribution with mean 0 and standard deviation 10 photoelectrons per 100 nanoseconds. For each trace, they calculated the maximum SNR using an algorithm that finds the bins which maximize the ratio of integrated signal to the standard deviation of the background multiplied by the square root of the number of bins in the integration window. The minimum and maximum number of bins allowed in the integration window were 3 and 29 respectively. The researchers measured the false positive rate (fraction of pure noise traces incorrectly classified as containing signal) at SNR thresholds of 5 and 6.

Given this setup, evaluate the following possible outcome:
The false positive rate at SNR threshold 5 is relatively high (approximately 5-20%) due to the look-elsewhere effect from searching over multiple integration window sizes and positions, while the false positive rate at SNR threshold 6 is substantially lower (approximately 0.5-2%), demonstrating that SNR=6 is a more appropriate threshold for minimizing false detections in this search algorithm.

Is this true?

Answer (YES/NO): NO